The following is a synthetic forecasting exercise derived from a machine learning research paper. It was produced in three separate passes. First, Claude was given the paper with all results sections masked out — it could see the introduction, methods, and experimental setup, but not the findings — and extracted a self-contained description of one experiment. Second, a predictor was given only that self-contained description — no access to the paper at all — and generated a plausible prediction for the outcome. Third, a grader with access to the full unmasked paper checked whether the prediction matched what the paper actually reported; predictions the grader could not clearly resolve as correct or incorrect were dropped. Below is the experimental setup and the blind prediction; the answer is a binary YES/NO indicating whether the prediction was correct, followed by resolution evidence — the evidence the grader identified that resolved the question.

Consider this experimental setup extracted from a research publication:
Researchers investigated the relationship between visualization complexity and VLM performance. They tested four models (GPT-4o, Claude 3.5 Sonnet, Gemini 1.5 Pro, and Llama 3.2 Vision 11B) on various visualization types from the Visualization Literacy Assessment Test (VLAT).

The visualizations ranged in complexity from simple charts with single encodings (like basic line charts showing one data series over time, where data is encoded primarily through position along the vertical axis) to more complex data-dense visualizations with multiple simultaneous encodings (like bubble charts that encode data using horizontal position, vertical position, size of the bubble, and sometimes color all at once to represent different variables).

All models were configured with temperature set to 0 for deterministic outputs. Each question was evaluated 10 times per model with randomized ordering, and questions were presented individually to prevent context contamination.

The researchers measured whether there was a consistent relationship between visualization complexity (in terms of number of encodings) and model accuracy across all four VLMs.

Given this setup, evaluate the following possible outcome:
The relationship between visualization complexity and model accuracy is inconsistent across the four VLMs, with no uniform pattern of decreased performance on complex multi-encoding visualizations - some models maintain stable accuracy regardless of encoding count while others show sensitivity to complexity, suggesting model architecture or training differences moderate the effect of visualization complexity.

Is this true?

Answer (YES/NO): NO